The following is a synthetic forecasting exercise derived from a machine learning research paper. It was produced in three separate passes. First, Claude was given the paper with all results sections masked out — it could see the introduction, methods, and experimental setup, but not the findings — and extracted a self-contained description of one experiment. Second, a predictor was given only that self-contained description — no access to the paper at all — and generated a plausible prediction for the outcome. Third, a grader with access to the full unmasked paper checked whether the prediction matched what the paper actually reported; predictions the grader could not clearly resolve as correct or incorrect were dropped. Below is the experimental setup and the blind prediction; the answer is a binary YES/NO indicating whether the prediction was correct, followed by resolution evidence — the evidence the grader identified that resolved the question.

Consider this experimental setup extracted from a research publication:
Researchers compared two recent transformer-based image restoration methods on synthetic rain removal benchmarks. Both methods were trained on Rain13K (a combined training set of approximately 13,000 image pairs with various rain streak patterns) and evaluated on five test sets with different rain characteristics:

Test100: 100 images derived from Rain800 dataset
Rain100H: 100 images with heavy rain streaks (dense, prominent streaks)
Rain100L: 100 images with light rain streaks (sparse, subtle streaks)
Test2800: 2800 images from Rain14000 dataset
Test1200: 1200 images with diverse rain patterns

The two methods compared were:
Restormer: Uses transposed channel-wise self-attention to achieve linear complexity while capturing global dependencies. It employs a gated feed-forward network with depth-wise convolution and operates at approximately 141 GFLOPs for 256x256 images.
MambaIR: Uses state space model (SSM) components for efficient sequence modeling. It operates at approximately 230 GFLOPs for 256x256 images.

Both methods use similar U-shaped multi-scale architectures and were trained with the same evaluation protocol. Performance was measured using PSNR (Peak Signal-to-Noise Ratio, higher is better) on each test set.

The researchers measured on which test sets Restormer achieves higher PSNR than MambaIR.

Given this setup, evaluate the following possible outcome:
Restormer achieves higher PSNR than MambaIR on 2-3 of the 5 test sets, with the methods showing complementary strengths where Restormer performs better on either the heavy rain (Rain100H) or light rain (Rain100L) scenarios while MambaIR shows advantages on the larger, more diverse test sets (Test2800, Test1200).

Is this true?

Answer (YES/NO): NO